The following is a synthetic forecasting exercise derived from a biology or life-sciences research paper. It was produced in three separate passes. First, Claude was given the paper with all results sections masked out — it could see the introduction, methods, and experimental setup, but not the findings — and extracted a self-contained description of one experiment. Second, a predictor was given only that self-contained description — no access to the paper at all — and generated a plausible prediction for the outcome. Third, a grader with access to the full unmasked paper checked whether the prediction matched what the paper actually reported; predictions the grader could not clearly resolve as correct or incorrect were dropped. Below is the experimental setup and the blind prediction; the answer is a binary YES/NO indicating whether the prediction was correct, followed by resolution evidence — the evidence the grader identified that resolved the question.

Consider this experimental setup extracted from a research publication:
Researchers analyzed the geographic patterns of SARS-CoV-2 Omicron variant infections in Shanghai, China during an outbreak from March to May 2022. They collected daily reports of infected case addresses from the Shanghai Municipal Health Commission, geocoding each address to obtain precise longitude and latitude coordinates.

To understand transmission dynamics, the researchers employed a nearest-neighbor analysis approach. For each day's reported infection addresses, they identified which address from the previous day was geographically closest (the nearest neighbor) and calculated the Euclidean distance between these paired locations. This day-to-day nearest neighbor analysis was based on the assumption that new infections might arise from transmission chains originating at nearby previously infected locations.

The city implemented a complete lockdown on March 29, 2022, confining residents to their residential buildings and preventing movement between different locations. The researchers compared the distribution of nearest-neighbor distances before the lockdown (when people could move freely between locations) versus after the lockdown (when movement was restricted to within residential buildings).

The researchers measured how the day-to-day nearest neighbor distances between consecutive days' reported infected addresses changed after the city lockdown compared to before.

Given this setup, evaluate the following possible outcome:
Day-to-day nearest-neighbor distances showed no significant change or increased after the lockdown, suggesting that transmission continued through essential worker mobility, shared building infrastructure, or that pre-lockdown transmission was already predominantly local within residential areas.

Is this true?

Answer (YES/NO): NO